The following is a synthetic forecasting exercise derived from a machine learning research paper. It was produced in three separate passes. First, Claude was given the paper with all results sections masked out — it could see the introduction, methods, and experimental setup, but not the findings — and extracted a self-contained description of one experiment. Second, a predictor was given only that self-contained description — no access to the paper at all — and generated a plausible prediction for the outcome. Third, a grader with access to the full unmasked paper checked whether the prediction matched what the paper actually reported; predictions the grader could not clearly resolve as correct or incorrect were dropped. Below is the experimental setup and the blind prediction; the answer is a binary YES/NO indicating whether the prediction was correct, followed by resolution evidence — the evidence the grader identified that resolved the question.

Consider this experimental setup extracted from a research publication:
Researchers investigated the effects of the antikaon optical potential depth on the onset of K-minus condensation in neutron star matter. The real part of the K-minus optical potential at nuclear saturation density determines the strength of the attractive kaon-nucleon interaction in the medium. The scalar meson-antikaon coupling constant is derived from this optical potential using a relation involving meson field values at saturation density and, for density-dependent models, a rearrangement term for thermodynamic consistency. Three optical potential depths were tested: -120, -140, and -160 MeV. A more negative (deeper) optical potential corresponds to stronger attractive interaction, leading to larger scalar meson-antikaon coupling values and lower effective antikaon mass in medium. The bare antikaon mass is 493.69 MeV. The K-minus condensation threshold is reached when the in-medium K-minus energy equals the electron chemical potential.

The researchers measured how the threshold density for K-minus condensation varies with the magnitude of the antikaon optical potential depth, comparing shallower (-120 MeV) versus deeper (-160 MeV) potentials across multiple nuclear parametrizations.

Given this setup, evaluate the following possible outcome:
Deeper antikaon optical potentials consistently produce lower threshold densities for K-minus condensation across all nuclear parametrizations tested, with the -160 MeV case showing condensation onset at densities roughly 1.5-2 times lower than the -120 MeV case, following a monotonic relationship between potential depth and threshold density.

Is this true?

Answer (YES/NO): NO